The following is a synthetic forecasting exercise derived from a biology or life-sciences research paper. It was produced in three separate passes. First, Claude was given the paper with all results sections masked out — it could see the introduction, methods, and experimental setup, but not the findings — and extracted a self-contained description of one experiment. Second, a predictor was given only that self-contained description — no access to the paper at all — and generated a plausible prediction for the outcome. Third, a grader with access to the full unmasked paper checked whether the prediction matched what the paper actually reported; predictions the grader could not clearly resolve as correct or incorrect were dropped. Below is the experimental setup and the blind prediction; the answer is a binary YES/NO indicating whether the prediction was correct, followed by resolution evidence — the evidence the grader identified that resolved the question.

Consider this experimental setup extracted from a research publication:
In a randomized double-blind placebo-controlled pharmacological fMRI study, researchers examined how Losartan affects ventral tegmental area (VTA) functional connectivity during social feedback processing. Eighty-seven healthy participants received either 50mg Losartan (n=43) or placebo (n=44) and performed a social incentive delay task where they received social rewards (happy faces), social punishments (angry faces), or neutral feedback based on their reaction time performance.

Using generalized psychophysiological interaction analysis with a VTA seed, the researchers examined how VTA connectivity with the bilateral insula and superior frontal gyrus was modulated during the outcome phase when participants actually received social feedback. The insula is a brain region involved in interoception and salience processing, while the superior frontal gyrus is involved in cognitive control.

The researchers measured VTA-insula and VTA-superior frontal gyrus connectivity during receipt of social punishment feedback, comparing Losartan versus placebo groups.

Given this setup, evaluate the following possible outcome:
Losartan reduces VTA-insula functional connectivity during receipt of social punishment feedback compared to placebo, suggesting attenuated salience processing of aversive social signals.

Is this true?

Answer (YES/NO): YES